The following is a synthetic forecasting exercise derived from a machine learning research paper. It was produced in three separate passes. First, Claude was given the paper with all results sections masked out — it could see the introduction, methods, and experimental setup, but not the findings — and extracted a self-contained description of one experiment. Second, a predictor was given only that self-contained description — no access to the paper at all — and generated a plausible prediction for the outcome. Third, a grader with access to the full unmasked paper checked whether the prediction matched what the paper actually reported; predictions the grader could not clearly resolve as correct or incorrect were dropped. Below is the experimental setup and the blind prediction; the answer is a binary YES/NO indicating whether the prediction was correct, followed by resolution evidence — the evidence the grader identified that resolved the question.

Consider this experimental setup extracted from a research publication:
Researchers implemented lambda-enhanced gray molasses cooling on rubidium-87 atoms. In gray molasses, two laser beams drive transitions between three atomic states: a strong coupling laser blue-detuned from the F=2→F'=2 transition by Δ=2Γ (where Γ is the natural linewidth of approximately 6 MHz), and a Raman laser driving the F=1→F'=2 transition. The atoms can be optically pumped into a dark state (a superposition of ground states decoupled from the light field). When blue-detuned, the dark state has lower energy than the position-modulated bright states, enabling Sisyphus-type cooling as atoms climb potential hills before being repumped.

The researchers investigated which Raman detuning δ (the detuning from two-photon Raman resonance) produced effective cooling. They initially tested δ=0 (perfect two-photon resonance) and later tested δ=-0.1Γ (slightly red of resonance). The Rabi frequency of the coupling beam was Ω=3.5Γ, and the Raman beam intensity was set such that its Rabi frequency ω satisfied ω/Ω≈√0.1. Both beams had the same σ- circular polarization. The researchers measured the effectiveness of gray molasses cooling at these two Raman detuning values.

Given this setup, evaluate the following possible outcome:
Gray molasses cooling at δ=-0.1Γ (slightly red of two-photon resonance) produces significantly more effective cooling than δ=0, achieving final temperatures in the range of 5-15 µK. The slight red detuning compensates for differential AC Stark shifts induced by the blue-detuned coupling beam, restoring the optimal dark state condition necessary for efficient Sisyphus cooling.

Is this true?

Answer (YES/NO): YES